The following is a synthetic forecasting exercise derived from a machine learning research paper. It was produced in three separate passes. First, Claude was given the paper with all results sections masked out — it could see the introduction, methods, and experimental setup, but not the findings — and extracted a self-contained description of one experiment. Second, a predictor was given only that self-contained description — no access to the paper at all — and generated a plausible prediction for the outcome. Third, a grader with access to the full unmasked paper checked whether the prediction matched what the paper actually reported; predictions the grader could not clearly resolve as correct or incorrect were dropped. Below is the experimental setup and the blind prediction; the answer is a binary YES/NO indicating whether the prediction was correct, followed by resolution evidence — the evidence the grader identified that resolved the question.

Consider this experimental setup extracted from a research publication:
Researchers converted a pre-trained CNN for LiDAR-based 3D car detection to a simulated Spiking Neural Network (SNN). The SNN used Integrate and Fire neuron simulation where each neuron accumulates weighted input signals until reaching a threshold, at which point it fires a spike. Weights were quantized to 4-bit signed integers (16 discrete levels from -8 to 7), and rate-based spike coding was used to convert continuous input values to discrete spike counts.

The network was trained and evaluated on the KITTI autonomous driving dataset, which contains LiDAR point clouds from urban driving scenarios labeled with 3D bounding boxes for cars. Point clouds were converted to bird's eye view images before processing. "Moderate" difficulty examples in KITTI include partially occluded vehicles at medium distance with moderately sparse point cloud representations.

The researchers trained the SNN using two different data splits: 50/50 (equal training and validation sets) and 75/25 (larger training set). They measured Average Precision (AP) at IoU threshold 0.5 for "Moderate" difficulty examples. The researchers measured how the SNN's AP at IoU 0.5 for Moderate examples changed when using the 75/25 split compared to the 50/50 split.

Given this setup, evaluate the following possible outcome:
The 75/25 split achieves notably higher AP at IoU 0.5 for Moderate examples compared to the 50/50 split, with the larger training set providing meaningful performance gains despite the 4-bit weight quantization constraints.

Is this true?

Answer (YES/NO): NO